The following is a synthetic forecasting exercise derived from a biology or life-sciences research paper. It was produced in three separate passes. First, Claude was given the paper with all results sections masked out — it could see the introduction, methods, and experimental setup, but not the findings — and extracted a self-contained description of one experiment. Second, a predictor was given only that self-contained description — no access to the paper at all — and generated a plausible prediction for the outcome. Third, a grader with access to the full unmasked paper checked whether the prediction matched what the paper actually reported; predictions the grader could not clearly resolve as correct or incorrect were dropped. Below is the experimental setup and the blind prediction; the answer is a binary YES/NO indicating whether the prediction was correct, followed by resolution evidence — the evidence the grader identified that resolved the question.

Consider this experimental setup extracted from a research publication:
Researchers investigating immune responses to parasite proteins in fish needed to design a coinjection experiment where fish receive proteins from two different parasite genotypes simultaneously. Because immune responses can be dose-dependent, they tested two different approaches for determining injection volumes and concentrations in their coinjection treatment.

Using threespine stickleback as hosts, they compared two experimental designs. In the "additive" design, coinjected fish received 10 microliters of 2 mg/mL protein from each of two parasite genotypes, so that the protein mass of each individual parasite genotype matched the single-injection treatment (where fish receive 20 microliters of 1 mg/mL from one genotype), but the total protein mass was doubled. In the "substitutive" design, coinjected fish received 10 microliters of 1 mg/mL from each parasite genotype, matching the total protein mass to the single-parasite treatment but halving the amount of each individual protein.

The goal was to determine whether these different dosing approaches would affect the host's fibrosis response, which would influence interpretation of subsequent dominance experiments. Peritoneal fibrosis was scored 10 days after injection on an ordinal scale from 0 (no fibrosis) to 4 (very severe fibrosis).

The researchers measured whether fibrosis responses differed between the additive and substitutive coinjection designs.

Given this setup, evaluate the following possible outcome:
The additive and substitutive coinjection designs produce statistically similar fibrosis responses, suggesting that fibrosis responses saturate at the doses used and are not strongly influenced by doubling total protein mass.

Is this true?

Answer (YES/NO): YES